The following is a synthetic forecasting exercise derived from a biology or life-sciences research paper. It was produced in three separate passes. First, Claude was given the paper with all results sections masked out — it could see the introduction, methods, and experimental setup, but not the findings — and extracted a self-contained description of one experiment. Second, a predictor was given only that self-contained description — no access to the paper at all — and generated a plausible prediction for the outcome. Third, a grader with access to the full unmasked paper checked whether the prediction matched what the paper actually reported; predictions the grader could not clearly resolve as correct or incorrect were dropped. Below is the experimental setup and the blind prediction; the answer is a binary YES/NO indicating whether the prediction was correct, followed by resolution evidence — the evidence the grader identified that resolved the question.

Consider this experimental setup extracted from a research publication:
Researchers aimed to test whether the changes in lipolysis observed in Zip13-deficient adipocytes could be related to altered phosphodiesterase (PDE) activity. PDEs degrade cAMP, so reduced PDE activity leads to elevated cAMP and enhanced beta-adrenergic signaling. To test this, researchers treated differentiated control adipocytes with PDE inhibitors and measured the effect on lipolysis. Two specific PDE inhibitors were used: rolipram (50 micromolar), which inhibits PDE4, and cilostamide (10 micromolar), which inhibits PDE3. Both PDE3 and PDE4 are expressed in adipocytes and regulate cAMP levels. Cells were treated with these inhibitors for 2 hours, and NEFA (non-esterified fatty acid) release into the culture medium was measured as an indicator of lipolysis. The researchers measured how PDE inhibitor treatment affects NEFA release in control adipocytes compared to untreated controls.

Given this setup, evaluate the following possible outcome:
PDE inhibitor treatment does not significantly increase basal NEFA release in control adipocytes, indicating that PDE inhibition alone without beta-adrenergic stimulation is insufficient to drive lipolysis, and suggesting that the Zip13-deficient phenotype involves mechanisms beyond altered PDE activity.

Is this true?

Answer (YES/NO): NO